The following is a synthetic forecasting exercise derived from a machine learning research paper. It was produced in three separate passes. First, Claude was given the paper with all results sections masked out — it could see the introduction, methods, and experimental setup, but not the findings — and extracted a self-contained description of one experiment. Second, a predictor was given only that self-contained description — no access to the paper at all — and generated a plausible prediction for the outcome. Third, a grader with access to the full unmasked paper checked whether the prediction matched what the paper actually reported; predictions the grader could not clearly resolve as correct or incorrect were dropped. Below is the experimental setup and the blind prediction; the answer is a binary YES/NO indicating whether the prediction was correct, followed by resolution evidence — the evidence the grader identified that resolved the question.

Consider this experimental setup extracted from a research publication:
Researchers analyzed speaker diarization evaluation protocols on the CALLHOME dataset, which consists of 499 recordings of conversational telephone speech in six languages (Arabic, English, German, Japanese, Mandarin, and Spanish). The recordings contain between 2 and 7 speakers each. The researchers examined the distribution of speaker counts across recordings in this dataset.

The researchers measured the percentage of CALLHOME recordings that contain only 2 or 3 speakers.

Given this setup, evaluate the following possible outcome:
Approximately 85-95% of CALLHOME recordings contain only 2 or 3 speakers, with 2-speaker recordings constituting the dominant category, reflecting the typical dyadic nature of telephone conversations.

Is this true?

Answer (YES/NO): YES